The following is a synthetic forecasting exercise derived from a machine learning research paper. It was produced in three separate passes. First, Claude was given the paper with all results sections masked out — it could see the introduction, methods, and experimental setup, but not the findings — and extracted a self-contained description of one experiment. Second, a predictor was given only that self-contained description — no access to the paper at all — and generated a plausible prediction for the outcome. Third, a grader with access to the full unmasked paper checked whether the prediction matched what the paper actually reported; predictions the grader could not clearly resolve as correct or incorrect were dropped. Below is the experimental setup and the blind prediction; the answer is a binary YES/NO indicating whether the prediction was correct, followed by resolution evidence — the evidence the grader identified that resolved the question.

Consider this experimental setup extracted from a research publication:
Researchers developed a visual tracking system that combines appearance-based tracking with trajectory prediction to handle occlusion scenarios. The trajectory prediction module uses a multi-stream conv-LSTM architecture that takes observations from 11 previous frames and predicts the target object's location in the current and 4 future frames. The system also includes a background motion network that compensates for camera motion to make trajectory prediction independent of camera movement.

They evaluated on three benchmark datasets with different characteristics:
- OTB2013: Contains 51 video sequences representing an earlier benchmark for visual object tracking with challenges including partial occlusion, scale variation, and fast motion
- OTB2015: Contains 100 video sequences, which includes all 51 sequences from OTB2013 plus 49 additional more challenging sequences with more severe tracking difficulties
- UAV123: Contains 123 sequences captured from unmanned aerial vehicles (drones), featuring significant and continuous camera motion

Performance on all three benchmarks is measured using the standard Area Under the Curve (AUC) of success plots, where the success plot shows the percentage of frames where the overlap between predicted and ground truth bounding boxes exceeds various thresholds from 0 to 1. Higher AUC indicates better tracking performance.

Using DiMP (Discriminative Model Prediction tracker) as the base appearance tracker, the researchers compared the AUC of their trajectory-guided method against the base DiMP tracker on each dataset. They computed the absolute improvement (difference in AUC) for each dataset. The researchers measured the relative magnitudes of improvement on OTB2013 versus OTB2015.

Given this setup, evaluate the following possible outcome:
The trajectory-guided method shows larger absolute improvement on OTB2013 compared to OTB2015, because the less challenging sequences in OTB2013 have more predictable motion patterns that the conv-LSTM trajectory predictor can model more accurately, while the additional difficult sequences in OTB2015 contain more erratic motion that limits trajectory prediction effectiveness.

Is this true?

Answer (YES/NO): NO